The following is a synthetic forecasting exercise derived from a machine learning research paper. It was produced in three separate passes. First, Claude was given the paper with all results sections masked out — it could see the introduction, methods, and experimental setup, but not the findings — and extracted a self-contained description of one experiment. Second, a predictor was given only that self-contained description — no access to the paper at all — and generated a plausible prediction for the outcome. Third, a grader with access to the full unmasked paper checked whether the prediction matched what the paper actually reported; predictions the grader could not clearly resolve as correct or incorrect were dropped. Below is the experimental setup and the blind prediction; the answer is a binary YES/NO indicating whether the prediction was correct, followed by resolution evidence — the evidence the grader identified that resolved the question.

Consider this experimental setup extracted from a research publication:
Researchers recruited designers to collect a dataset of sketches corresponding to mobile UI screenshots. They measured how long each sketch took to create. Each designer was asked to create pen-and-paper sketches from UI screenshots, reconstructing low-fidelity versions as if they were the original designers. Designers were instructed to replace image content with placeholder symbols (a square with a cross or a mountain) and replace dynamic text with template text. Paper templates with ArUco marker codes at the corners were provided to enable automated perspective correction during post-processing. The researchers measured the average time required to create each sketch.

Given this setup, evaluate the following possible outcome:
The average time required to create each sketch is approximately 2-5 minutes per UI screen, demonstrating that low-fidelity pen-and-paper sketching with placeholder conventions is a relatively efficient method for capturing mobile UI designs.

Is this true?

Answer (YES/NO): YES